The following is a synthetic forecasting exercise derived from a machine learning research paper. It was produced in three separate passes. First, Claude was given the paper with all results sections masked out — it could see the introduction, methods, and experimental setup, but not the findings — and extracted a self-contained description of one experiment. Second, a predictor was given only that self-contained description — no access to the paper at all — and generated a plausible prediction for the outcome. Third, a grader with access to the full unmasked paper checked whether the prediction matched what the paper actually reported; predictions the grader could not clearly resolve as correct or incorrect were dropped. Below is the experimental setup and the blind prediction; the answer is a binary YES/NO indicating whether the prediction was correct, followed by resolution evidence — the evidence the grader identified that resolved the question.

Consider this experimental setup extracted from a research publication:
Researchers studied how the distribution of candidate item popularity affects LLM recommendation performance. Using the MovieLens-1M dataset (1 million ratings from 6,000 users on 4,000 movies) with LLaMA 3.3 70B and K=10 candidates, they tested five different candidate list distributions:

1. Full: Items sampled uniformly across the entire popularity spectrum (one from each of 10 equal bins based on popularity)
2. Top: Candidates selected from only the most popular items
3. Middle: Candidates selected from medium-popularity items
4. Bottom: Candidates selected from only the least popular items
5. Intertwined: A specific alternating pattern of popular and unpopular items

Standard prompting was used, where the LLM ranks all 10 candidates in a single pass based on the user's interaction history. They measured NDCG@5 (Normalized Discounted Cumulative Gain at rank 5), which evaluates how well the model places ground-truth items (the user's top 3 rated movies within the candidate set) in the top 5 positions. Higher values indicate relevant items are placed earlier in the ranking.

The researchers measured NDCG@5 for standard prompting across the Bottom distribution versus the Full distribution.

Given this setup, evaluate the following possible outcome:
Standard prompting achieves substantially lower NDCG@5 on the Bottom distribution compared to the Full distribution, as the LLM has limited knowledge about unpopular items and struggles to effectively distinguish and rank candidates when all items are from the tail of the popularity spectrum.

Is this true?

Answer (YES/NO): NO